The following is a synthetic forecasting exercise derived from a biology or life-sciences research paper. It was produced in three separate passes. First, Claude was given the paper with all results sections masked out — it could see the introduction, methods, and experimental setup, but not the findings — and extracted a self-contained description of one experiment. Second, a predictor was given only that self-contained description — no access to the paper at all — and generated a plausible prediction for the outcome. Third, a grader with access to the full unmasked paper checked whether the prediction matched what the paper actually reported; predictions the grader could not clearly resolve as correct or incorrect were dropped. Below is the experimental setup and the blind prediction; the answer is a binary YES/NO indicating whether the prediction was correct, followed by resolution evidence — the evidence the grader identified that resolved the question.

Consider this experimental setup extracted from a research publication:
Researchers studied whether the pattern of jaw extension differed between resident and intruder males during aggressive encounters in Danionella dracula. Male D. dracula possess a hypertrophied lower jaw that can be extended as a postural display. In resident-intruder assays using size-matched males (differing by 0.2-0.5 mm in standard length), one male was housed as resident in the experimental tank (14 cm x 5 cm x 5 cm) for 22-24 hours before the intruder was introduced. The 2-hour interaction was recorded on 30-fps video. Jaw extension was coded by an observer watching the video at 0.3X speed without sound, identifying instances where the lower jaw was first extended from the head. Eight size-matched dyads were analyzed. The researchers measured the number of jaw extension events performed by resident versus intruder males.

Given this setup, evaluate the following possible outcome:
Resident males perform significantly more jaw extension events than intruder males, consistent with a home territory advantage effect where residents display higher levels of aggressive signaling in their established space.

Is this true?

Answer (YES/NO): YES